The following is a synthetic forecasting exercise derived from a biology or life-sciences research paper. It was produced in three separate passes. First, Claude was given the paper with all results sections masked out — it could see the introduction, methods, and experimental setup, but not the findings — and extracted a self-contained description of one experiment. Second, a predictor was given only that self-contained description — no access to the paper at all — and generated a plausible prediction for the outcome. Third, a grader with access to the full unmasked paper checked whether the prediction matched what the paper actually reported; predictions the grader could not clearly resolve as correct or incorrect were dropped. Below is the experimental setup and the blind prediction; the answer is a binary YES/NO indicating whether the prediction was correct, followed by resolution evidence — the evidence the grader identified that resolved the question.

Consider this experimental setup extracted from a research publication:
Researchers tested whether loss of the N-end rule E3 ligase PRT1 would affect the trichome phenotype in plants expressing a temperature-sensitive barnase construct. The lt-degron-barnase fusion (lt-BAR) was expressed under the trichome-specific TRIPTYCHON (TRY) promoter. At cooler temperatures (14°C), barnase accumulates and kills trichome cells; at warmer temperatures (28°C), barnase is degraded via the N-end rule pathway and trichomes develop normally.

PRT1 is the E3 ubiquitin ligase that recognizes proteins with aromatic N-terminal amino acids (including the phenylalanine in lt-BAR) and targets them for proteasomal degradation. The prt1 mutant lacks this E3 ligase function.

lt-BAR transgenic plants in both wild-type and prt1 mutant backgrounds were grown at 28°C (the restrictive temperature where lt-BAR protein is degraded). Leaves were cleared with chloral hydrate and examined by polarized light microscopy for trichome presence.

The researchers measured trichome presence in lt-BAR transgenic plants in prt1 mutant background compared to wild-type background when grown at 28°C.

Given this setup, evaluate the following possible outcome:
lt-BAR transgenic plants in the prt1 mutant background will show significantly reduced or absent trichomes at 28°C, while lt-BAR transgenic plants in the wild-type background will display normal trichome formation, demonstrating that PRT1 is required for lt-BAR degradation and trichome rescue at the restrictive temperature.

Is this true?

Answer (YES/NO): YES